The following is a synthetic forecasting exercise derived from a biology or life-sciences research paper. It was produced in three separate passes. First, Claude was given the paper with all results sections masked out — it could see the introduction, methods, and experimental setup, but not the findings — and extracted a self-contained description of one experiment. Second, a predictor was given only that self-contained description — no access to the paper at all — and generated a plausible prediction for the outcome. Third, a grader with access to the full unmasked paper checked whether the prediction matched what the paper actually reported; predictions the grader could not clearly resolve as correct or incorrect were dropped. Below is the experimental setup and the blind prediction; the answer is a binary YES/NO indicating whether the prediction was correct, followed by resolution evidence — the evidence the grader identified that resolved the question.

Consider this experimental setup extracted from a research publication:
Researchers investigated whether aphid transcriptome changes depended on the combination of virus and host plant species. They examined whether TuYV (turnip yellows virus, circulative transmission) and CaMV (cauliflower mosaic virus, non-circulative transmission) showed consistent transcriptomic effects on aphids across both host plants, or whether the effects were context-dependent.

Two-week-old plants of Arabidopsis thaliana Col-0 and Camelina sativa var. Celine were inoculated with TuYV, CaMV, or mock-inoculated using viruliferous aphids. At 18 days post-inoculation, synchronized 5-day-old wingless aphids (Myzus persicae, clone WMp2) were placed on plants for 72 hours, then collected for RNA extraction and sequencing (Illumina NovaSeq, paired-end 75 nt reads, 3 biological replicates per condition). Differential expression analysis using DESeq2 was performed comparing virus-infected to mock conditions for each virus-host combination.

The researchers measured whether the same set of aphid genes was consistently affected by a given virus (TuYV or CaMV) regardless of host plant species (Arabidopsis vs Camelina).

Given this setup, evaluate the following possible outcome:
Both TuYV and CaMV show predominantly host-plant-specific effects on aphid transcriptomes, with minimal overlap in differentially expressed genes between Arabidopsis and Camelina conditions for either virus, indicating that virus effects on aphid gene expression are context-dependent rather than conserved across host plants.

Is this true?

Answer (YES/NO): NO